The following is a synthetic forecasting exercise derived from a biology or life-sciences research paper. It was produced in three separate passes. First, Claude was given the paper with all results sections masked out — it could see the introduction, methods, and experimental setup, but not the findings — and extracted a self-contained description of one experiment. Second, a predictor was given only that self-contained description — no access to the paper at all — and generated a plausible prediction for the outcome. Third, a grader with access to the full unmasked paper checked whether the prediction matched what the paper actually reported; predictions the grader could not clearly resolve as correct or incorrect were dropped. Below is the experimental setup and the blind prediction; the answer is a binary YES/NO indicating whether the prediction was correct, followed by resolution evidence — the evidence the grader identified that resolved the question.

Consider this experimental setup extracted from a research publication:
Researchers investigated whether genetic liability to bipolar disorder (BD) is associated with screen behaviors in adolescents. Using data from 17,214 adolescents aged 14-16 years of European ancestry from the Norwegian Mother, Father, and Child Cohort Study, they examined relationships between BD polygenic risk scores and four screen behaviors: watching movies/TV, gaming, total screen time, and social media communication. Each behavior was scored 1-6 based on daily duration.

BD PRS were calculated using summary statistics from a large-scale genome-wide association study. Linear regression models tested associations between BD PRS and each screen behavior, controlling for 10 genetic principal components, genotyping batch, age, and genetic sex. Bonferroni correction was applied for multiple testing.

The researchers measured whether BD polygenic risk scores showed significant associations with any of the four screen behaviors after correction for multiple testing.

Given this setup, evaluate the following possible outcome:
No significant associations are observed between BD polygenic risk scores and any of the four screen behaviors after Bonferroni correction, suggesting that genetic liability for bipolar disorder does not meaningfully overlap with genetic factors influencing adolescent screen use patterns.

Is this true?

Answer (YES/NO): NO